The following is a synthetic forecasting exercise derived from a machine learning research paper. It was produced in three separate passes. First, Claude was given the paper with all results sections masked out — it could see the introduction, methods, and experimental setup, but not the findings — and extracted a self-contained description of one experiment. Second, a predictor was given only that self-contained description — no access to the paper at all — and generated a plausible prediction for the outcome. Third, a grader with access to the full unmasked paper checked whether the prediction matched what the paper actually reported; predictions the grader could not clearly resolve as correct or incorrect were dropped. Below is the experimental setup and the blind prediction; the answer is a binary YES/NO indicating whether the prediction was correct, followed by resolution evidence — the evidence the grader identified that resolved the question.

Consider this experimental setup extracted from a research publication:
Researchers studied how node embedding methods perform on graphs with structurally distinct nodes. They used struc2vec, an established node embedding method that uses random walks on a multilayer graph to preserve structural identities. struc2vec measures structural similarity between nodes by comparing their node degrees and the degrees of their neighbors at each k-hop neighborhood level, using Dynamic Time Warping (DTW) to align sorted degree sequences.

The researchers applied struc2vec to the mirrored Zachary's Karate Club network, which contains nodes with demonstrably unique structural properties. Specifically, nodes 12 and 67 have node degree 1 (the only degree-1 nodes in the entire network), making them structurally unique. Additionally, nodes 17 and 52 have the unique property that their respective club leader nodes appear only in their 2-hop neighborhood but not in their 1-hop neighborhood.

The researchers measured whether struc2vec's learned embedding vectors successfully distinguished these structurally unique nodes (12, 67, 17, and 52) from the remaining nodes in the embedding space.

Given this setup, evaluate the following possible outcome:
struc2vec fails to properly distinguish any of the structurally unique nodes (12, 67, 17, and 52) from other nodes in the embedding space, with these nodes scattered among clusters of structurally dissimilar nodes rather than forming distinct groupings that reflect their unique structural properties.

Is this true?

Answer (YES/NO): NO